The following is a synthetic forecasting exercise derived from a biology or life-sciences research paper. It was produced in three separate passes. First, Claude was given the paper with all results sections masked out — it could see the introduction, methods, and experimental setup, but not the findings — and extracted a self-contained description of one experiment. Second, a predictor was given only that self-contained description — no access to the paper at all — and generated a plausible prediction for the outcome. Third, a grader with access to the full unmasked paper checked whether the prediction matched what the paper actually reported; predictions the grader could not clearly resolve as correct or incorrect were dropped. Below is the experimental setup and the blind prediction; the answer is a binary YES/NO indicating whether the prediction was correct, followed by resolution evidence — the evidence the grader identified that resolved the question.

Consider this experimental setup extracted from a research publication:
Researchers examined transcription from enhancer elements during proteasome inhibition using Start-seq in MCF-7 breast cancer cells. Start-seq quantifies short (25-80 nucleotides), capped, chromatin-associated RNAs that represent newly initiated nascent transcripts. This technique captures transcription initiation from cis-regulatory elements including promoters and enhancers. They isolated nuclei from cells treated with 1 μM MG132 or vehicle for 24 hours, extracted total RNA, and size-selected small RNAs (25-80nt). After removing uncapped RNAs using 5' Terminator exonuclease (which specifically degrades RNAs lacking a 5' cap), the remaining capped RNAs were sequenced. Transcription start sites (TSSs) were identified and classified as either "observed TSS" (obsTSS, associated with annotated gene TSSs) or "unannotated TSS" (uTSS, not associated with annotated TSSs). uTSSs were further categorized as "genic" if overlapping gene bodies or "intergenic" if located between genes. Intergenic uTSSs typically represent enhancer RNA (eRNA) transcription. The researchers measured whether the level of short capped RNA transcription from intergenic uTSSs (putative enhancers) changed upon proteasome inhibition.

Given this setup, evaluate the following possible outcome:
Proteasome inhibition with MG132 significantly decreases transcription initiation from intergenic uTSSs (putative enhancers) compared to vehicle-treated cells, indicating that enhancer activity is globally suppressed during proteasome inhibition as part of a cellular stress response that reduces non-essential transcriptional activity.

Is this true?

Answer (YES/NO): NO